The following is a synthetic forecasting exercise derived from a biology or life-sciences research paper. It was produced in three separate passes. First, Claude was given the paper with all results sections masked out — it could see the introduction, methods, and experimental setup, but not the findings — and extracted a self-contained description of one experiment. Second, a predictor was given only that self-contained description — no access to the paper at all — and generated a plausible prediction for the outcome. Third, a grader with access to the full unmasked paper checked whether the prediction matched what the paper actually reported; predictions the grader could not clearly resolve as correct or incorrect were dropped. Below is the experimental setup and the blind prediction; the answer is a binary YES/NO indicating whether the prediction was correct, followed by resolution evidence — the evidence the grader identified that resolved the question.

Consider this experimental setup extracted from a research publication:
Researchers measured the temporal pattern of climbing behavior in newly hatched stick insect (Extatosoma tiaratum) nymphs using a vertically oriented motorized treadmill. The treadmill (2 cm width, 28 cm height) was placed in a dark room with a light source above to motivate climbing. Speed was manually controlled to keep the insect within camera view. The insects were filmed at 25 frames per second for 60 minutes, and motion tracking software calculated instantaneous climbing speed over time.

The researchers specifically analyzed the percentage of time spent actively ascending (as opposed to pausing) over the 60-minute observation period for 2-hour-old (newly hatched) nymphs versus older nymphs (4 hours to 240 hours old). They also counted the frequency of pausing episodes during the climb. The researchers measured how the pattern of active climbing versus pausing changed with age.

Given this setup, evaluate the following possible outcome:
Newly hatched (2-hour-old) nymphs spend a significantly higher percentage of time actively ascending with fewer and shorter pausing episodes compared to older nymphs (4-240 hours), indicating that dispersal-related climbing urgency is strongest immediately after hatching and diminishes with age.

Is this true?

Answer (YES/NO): NO